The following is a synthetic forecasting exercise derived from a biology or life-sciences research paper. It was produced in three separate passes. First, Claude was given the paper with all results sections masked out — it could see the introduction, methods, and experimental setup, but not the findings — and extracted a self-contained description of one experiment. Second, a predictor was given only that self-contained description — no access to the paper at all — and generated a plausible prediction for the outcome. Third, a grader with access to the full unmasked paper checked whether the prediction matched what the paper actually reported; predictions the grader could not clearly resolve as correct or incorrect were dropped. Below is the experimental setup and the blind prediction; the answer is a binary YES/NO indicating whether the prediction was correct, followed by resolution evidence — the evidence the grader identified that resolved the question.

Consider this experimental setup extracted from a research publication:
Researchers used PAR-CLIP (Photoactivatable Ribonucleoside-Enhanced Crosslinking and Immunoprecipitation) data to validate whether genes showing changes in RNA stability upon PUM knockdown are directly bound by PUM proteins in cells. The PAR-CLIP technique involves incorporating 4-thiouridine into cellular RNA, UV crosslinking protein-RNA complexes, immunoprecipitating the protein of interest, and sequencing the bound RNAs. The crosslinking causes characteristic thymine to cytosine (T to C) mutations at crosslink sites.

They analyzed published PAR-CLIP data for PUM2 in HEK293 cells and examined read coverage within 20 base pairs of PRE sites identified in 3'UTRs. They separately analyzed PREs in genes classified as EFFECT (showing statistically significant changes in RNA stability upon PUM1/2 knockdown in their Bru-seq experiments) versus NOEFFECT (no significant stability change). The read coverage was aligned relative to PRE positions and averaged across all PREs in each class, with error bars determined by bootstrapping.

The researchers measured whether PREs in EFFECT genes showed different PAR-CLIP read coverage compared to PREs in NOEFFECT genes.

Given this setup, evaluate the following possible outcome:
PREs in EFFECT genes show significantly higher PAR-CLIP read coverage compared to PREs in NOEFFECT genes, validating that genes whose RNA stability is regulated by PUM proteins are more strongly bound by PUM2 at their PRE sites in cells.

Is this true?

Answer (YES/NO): YES